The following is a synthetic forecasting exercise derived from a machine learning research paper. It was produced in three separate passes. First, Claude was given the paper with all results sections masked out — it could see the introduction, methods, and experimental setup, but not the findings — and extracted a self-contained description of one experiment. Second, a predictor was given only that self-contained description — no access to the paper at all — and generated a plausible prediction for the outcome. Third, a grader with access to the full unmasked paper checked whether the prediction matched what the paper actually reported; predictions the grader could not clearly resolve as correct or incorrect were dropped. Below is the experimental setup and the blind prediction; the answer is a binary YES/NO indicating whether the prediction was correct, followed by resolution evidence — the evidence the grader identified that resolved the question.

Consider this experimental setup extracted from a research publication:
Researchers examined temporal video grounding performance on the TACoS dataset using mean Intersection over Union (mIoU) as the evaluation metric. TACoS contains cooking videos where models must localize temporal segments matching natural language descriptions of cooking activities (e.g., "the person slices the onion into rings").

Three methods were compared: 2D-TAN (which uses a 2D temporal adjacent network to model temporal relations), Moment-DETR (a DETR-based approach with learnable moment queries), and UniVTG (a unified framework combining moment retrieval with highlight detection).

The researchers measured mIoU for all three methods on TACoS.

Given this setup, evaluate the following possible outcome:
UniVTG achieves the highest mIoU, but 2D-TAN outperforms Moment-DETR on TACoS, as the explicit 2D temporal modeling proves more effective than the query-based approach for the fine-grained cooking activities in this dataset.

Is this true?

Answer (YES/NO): YES